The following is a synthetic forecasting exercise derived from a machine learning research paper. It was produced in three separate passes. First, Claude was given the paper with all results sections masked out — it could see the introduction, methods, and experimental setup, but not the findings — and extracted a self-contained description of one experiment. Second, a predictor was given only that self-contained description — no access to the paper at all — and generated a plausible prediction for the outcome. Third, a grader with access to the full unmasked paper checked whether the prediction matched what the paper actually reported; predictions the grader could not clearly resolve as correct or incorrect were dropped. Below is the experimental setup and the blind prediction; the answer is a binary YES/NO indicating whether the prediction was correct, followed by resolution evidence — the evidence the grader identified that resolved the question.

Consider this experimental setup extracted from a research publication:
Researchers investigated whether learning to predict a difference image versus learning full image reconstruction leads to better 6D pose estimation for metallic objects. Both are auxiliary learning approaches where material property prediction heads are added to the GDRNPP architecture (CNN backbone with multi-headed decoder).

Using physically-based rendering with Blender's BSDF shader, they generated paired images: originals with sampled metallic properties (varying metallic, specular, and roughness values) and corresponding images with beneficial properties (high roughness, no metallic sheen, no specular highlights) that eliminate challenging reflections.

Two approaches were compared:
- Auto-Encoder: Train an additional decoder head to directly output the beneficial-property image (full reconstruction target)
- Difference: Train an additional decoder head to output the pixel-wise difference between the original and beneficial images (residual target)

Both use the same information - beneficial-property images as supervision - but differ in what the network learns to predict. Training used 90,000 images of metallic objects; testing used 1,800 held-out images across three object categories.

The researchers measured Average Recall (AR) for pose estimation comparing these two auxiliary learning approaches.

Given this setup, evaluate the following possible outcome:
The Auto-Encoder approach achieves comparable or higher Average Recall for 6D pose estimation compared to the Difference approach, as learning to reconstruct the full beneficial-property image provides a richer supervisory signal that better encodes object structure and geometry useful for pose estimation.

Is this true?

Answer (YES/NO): NO